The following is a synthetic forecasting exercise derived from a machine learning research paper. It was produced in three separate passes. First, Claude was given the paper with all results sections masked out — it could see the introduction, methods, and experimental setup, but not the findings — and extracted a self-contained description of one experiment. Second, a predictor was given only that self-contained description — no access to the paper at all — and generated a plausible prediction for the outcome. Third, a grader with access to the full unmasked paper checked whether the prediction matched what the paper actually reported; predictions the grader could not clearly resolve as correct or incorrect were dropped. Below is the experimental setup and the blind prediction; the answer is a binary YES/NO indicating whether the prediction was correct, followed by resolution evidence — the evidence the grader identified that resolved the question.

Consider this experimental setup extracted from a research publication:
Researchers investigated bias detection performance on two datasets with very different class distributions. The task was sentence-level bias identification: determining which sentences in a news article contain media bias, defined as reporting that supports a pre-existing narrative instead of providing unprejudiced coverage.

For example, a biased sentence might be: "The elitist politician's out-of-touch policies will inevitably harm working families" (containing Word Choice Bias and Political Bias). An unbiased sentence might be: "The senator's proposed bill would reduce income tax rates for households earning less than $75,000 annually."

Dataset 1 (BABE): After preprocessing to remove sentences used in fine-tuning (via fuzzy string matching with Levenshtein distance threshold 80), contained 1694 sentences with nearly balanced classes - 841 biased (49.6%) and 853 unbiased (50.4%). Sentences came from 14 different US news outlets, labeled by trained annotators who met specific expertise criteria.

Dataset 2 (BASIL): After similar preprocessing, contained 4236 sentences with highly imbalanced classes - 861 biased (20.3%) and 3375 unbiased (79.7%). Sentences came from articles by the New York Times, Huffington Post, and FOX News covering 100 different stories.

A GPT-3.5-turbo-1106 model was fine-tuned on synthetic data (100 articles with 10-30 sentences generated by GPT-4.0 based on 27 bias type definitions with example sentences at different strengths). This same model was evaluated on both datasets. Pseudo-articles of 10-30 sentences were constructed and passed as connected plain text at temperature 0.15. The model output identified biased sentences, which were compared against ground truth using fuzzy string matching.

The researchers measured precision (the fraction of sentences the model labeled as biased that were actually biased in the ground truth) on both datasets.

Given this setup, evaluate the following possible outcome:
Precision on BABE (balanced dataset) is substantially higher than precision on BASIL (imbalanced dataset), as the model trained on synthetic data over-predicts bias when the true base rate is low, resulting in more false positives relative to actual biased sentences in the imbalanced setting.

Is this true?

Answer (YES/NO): YES